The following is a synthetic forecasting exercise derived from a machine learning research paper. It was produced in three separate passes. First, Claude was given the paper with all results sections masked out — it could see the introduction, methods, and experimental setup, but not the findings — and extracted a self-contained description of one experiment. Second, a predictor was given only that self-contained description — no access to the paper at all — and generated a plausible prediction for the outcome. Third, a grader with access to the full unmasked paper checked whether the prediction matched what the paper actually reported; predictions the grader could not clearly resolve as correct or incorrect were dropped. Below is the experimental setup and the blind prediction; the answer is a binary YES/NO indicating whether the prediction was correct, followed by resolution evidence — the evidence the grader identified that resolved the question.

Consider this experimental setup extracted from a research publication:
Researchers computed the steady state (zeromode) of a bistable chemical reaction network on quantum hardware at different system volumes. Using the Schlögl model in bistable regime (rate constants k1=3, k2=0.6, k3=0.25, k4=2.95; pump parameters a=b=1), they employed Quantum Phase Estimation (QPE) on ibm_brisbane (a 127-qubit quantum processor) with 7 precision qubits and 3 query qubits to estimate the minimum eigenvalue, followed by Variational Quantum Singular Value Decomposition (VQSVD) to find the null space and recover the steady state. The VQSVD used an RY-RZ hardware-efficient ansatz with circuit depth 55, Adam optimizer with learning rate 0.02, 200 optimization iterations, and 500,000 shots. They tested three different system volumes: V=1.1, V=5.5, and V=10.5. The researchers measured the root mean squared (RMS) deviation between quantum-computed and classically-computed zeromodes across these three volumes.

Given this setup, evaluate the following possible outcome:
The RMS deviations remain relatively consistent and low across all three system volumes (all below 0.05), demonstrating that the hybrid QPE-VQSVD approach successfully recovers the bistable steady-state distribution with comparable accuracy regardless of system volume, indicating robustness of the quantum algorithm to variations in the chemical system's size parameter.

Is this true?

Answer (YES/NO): NO